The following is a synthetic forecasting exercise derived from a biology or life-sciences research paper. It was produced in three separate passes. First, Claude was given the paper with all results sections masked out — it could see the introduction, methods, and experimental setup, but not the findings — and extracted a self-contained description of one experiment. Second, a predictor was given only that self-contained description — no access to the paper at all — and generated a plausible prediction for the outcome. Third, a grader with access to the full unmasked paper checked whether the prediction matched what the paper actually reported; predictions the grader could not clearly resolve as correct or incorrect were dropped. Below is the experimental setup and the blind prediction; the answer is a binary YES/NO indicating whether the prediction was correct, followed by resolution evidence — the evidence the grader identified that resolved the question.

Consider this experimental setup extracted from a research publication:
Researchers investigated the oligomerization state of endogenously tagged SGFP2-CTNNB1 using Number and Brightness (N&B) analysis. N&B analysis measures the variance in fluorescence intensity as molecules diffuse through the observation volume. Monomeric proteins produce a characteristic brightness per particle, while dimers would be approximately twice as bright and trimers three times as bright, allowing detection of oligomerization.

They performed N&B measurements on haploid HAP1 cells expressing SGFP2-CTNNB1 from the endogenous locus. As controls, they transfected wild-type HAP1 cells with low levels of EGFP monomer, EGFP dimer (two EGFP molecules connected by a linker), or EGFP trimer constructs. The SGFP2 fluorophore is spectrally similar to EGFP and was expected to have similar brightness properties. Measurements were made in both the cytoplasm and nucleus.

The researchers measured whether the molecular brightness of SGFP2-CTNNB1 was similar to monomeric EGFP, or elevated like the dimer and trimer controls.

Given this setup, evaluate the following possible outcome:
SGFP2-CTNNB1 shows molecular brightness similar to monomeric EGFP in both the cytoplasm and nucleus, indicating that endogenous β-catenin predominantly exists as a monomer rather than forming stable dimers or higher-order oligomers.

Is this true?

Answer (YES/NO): YES